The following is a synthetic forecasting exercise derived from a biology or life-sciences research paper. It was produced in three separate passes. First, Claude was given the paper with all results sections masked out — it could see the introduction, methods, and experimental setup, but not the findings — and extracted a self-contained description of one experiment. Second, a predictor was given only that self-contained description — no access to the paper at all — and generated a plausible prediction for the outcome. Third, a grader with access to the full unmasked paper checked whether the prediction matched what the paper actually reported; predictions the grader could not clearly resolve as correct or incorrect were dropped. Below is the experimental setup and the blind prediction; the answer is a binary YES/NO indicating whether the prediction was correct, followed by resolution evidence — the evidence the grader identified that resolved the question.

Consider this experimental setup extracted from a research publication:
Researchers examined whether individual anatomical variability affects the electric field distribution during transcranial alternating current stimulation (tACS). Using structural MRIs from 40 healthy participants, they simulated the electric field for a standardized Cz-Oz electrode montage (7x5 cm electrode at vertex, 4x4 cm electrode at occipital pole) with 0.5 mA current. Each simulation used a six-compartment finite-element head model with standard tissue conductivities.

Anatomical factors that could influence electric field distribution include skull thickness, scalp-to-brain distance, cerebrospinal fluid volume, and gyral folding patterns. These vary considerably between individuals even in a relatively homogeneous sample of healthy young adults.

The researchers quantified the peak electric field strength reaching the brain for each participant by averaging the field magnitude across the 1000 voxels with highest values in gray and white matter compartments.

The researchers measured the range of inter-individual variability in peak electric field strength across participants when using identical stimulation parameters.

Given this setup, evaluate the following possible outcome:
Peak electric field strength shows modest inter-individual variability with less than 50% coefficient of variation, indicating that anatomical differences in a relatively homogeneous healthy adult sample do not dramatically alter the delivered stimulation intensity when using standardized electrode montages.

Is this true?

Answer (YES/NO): NO